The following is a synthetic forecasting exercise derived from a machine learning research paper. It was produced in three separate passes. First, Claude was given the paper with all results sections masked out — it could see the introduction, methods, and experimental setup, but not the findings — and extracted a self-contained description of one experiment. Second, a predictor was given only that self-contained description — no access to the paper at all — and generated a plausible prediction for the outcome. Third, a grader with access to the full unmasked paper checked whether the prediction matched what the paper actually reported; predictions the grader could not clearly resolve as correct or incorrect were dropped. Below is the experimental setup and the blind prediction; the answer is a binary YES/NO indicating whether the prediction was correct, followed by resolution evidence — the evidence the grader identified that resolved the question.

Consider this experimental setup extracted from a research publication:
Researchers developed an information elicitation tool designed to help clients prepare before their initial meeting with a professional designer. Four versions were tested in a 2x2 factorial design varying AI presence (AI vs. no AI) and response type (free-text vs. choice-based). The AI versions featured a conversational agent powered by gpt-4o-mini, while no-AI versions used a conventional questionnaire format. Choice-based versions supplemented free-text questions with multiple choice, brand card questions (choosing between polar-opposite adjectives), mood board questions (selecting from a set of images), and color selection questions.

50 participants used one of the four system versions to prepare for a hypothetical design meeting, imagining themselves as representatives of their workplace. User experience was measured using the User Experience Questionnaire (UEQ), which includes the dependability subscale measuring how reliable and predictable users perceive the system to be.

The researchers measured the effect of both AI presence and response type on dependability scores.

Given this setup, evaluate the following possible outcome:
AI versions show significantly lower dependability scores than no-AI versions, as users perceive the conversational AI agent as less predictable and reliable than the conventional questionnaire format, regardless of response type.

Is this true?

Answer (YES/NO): YES